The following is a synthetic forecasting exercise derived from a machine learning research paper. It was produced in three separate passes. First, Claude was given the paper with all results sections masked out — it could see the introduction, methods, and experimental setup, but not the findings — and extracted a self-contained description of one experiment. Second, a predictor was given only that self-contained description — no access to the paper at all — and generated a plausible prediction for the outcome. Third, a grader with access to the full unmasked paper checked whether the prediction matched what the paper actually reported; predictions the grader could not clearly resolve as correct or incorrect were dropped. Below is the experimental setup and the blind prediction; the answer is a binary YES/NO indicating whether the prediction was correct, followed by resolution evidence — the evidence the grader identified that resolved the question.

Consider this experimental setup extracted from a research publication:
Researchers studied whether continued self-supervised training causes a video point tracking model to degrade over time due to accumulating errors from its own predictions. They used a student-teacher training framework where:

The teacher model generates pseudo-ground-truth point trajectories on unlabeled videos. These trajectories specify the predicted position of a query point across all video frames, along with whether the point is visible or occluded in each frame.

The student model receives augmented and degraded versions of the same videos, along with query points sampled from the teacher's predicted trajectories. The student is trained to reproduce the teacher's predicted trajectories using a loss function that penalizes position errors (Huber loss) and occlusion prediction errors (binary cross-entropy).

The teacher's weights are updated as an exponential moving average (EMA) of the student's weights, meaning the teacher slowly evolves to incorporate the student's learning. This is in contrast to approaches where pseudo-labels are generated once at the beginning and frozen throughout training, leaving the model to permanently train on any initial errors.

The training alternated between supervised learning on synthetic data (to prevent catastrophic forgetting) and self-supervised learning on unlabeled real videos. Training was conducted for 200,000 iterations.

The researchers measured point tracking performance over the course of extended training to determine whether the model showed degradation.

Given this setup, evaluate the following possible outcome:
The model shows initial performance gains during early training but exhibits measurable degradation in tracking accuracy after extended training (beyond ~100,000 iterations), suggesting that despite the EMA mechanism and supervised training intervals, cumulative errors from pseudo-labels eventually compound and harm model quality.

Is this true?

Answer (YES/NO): NO